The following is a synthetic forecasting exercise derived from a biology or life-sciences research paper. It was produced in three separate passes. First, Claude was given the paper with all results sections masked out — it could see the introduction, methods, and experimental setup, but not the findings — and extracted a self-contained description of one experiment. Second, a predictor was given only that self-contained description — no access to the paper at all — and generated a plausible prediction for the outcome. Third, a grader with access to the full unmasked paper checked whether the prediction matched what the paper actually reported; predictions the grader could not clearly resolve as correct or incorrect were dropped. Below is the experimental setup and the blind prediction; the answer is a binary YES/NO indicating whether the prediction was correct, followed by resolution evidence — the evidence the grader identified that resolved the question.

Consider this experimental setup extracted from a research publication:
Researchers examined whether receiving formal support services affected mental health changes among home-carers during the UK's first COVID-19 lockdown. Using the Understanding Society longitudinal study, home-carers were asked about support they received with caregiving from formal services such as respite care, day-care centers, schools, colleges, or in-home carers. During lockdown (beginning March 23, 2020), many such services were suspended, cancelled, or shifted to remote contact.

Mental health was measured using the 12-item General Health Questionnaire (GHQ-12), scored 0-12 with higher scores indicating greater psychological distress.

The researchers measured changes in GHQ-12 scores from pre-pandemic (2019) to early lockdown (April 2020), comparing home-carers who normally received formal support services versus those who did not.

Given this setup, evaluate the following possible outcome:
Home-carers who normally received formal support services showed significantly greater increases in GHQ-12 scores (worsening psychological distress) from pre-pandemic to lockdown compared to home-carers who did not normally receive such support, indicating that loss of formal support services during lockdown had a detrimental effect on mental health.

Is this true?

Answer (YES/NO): YES